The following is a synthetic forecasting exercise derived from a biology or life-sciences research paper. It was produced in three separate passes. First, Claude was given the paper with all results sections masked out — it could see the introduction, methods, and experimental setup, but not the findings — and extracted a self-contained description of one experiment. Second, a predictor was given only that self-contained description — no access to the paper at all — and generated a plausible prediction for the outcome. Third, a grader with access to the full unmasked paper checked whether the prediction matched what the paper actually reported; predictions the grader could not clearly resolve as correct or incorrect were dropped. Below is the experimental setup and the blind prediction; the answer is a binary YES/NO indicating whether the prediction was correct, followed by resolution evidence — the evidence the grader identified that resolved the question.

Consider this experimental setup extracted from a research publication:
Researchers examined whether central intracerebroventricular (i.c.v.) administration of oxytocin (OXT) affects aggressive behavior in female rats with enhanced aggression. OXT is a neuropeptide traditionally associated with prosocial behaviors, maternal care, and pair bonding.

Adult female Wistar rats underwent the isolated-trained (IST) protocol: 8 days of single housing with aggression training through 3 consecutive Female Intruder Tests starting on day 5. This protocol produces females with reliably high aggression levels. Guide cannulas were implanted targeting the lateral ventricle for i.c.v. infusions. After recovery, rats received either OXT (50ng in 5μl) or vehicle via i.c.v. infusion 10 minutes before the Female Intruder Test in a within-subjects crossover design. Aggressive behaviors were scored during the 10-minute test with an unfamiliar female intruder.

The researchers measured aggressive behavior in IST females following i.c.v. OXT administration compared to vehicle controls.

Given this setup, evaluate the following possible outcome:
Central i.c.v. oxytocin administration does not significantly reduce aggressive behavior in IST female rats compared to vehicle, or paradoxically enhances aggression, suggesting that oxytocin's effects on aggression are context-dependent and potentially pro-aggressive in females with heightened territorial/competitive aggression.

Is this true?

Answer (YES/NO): NO